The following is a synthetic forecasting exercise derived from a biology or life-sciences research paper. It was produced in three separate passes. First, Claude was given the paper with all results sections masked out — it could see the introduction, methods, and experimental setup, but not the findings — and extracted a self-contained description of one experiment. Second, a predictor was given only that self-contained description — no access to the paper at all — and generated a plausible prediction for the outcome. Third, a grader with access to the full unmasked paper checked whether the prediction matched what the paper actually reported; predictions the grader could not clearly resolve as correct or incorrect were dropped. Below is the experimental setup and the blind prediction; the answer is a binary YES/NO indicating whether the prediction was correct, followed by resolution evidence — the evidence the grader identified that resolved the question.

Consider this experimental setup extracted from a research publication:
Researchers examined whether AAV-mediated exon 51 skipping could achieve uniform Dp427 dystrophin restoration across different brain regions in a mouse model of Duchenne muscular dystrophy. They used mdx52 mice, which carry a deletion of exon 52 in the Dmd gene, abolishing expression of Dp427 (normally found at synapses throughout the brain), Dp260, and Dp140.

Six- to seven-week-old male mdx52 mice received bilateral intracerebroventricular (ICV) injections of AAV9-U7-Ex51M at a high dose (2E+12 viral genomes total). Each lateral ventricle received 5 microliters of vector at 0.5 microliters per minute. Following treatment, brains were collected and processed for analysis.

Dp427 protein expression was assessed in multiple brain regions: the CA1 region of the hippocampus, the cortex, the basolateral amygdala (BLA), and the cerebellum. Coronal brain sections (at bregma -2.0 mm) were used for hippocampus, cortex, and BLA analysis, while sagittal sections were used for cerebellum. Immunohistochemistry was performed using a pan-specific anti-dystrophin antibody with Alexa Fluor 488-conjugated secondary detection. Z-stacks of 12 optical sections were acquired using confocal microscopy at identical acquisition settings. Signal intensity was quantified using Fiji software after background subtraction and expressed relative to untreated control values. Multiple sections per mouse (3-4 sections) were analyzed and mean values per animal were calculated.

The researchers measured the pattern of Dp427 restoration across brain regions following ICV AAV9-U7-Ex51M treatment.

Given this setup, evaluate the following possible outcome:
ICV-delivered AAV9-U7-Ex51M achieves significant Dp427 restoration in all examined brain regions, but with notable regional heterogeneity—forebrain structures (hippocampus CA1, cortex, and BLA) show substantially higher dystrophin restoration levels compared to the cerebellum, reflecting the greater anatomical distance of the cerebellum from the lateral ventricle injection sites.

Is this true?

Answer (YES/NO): NO